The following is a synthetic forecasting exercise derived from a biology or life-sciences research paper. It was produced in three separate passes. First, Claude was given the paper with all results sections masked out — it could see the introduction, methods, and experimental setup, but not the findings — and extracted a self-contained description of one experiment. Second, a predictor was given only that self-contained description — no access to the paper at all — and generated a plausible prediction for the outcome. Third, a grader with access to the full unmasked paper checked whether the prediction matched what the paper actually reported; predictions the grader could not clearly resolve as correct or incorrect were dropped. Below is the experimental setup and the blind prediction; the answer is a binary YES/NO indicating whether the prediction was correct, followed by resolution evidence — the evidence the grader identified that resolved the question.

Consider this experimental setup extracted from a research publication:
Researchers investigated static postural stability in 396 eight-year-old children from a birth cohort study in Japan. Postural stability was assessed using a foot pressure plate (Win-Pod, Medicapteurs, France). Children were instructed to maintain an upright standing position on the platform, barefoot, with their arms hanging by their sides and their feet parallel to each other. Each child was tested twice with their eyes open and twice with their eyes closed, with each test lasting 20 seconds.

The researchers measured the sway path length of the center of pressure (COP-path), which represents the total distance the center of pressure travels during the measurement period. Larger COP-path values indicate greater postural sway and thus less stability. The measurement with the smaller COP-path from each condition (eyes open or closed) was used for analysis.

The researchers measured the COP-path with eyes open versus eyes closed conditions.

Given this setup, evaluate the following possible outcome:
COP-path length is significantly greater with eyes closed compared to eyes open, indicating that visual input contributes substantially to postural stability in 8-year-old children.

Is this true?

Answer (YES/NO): YES